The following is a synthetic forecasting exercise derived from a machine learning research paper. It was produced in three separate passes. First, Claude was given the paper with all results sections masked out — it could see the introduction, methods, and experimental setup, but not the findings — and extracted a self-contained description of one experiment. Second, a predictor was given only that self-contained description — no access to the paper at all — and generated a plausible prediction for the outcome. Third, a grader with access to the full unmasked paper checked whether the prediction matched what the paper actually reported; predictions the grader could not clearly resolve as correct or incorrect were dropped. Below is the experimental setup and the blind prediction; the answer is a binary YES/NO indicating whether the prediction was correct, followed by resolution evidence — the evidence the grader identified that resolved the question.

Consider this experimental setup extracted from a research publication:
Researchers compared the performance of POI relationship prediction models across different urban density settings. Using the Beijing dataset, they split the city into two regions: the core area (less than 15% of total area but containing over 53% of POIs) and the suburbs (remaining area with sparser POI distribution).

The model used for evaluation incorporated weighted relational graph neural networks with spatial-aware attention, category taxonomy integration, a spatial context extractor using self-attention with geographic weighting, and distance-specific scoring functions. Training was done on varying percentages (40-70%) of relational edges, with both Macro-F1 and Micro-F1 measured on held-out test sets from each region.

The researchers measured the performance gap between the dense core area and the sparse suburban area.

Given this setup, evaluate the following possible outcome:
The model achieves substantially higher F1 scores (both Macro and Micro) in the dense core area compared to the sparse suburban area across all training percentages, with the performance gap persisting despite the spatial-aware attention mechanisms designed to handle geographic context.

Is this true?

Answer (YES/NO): NO